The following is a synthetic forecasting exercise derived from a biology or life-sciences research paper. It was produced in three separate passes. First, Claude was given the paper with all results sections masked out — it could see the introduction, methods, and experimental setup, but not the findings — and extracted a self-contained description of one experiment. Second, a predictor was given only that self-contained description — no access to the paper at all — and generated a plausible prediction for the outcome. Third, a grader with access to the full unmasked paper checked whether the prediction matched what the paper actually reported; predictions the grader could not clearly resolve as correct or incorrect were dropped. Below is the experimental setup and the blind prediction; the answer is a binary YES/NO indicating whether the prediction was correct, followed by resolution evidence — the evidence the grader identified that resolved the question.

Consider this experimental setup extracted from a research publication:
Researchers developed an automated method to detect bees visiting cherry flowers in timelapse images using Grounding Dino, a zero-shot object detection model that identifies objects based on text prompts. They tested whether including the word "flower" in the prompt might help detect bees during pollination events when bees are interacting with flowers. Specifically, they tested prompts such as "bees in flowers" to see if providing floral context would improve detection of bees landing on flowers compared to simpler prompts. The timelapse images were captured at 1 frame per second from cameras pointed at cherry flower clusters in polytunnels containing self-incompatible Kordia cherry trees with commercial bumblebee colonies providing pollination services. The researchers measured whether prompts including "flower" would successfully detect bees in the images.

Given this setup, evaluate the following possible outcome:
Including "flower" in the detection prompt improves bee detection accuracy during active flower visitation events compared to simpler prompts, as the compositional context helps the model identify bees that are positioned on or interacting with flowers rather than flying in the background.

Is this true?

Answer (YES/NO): NO